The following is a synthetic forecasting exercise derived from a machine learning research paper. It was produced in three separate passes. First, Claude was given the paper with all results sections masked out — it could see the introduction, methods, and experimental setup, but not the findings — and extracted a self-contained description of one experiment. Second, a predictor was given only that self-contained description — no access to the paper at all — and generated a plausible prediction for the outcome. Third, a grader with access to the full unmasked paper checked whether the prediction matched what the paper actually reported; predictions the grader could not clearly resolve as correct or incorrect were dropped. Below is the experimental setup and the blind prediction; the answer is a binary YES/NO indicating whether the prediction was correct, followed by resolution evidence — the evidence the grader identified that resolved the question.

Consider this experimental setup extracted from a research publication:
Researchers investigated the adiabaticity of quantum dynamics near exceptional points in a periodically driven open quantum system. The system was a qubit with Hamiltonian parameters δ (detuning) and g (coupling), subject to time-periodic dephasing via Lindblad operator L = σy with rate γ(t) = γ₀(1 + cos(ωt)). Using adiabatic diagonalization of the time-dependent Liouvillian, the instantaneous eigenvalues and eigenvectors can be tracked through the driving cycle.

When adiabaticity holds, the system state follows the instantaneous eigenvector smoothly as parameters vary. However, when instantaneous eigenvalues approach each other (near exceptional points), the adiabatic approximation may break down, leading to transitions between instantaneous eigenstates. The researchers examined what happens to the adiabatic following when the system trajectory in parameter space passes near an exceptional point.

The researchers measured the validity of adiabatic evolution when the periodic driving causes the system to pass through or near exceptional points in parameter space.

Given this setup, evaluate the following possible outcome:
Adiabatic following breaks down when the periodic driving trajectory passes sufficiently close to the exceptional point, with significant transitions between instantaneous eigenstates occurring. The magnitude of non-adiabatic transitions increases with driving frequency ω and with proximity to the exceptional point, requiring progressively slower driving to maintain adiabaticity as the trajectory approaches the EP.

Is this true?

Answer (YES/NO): YES